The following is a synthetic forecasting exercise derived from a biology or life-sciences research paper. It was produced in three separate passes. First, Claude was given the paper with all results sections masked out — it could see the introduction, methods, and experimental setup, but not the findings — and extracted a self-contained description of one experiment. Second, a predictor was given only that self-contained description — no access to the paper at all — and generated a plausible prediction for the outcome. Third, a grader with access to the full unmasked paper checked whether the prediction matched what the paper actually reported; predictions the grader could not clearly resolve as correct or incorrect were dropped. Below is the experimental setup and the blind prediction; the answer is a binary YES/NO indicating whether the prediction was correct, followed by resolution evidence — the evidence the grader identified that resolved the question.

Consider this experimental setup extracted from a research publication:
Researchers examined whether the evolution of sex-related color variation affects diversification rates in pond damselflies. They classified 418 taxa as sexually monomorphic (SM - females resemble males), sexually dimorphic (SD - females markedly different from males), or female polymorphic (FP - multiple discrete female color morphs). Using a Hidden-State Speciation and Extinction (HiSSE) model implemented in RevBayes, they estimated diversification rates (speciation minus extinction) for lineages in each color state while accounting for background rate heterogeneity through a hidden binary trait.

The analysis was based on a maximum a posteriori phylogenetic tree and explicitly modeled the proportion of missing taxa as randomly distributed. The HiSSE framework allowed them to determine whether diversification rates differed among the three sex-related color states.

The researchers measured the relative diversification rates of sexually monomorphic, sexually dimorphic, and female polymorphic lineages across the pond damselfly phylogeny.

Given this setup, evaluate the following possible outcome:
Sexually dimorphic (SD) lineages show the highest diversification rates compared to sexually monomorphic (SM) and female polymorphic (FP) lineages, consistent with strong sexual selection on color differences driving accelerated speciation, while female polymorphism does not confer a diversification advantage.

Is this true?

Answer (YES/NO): NO